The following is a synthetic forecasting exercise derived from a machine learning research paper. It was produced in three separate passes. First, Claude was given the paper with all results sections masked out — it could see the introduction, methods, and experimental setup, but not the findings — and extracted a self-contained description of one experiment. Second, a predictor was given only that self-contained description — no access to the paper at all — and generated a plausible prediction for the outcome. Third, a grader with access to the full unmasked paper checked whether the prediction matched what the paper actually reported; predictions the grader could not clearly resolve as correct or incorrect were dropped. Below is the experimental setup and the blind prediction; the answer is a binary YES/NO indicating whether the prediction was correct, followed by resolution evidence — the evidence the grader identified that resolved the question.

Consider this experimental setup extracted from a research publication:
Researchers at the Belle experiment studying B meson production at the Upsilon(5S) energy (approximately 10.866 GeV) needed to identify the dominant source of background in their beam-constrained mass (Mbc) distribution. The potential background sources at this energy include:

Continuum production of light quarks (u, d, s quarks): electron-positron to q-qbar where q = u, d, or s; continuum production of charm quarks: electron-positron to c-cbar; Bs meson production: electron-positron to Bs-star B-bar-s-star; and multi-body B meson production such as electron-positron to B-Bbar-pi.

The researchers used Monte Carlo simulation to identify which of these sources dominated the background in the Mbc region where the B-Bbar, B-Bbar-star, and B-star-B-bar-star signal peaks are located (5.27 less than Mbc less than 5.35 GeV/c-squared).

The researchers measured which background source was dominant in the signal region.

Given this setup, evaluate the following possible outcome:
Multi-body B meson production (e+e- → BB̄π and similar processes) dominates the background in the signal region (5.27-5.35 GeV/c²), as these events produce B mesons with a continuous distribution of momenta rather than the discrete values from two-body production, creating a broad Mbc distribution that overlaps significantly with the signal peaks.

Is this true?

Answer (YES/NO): NO